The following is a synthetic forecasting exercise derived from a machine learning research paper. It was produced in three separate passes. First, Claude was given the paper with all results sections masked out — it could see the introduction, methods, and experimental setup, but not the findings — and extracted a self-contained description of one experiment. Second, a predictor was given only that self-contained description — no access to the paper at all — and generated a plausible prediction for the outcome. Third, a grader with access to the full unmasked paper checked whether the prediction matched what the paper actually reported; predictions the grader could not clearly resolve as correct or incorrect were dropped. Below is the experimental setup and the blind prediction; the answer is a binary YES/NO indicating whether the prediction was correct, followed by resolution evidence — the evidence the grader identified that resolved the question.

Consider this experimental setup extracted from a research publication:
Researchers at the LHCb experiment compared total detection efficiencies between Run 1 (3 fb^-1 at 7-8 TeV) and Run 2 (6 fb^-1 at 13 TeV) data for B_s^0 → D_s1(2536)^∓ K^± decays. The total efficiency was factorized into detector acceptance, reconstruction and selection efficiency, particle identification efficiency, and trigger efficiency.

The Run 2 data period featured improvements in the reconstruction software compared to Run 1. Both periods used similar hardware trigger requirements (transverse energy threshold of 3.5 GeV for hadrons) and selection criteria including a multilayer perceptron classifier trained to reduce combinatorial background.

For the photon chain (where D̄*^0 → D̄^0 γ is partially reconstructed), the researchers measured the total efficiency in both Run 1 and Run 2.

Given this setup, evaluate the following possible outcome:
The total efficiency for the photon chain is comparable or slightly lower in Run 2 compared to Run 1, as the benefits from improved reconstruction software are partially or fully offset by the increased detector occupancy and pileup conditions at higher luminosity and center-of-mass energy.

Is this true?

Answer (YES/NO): NO